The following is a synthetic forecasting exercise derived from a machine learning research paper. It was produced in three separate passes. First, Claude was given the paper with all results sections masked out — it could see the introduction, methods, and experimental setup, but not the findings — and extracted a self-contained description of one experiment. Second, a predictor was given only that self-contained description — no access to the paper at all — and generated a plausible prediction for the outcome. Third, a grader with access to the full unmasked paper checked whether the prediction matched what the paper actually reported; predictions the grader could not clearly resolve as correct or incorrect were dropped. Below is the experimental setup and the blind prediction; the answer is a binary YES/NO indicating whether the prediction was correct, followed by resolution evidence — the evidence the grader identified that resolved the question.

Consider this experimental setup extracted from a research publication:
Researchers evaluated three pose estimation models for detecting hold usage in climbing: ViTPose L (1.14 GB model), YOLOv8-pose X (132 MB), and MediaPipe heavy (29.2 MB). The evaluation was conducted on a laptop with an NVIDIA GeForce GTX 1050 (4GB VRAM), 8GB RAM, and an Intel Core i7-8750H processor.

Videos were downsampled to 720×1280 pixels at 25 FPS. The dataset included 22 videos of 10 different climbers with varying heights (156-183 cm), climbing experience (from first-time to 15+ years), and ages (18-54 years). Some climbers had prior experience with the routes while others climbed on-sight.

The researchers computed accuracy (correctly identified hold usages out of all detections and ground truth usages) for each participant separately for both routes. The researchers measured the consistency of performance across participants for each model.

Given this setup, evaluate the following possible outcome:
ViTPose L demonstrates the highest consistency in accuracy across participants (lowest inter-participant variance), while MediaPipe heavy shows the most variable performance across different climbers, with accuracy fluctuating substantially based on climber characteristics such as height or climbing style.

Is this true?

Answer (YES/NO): NO